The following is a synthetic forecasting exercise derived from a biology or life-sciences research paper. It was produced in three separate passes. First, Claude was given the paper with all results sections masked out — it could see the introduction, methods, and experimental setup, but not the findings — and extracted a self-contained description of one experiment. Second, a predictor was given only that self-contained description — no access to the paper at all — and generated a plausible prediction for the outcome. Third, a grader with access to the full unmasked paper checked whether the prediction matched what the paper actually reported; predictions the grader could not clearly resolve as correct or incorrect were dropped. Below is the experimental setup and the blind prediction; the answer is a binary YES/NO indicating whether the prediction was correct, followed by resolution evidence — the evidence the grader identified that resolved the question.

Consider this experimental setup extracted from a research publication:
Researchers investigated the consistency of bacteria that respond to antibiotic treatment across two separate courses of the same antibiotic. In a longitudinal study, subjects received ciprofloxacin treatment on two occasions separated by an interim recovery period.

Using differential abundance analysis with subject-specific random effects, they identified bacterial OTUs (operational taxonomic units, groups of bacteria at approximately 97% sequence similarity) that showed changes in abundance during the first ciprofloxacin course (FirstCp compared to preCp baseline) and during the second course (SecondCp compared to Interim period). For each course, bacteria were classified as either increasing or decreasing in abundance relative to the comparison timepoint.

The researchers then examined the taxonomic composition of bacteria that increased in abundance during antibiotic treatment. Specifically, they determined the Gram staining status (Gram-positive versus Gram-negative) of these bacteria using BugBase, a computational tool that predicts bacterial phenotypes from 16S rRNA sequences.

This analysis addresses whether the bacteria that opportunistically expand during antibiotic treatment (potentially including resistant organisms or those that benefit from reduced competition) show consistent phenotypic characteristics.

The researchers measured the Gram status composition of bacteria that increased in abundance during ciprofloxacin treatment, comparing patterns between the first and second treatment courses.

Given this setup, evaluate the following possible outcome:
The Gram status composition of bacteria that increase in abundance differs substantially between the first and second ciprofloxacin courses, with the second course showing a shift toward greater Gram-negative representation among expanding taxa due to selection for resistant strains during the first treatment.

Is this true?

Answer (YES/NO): NO